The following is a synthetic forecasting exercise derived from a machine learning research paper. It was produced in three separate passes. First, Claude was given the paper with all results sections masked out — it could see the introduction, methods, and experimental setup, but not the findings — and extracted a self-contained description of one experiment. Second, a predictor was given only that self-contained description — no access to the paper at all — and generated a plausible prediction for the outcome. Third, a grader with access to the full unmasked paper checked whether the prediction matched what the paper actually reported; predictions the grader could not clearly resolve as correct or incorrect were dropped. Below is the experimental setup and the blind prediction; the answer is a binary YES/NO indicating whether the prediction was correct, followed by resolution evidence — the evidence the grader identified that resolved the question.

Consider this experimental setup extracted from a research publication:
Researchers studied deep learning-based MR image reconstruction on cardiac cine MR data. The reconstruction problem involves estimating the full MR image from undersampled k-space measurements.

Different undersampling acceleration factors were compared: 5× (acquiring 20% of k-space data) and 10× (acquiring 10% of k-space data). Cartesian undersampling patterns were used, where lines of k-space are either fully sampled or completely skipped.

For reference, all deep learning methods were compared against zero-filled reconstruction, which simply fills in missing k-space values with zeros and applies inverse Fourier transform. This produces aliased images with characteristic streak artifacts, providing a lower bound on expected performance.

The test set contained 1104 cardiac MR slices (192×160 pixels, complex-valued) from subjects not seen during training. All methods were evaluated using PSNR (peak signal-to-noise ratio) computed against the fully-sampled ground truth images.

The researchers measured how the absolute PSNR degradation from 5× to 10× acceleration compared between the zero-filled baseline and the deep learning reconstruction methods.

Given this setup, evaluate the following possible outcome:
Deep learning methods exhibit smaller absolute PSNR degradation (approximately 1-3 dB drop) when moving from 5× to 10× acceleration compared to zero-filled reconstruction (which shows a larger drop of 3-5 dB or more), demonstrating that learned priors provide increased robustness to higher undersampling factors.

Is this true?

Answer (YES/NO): NO